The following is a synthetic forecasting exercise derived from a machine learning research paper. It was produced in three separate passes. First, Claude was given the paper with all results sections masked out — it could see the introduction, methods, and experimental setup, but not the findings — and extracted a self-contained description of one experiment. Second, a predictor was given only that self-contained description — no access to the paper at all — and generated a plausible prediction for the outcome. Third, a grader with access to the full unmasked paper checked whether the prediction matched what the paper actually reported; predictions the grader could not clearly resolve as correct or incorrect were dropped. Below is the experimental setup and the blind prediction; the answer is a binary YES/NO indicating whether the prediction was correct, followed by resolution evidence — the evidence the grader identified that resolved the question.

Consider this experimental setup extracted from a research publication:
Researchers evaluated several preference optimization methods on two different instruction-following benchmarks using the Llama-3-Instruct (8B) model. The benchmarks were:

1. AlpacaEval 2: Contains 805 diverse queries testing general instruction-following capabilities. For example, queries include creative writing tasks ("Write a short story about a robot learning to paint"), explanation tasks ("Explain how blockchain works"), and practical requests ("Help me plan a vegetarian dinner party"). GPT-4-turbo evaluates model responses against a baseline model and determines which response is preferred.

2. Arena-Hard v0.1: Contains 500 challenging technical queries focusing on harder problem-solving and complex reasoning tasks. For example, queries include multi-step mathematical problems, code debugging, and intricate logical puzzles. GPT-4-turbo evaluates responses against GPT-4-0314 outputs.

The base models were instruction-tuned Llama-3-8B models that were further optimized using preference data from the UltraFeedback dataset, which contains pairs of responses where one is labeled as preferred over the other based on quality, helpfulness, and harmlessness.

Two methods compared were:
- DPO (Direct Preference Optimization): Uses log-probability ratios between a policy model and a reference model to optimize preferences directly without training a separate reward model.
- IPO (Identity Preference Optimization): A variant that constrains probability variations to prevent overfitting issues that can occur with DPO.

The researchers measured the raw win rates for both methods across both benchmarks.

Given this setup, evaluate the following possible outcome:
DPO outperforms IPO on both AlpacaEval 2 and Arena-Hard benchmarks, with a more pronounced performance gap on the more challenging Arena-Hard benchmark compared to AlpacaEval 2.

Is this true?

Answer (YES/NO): NO